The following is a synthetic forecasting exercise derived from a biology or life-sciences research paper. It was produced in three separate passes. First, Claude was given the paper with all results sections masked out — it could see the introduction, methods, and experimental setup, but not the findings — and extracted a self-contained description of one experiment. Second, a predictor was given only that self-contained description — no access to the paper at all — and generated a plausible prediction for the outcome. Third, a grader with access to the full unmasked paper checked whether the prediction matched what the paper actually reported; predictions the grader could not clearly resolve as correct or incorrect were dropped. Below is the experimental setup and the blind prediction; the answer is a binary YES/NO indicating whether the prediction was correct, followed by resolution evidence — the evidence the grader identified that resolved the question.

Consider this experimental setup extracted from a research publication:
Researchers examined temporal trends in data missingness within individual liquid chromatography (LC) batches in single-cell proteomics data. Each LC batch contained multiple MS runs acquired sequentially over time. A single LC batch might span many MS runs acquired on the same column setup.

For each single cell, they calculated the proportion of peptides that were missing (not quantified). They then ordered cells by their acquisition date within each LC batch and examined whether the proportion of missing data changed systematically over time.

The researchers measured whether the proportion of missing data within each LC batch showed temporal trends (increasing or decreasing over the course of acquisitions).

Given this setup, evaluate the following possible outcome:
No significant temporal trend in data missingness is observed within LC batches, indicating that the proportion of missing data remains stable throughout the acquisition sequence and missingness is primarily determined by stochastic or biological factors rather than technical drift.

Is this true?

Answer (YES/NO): NO